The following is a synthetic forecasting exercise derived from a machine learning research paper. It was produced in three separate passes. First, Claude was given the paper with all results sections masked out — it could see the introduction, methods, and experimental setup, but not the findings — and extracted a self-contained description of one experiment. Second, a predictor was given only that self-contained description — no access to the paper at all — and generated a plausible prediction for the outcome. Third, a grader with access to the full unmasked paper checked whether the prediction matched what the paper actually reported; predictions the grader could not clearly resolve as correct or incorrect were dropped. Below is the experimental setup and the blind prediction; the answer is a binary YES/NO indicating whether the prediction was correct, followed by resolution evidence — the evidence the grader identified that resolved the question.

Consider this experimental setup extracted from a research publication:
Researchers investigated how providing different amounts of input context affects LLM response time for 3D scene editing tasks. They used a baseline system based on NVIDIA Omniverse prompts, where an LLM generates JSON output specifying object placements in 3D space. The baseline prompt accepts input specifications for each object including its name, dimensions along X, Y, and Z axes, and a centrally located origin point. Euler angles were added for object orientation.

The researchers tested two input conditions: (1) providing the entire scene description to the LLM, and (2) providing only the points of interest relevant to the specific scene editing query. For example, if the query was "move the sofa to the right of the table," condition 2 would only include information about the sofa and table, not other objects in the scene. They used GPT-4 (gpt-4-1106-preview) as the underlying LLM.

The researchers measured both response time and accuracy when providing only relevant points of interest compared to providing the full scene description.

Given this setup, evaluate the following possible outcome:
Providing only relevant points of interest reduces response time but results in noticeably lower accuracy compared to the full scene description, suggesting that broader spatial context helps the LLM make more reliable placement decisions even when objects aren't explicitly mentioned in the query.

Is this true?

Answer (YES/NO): NO